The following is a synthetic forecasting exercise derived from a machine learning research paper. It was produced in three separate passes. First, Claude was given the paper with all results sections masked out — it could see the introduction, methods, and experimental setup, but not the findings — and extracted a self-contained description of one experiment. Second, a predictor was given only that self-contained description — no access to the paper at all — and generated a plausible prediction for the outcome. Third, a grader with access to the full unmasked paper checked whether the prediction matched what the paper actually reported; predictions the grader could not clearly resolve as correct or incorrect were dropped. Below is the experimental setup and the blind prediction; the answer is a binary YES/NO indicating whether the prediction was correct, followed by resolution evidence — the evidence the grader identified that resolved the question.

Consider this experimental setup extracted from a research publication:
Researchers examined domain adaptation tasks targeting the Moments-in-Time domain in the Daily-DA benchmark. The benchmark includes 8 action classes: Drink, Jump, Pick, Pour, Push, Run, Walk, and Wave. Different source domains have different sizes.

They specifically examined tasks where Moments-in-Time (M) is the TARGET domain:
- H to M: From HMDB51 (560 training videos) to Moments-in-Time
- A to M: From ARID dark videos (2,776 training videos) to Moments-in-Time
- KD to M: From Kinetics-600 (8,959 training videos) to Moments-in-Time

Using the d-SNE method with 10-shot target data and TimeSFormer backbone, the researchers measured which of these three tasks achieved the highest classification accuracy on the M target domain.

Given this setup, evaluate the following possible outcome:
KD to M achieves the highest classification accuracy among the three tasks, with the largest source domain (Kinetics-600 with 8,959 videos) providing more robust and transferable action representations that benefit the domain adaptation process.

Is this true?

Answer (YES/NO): NO